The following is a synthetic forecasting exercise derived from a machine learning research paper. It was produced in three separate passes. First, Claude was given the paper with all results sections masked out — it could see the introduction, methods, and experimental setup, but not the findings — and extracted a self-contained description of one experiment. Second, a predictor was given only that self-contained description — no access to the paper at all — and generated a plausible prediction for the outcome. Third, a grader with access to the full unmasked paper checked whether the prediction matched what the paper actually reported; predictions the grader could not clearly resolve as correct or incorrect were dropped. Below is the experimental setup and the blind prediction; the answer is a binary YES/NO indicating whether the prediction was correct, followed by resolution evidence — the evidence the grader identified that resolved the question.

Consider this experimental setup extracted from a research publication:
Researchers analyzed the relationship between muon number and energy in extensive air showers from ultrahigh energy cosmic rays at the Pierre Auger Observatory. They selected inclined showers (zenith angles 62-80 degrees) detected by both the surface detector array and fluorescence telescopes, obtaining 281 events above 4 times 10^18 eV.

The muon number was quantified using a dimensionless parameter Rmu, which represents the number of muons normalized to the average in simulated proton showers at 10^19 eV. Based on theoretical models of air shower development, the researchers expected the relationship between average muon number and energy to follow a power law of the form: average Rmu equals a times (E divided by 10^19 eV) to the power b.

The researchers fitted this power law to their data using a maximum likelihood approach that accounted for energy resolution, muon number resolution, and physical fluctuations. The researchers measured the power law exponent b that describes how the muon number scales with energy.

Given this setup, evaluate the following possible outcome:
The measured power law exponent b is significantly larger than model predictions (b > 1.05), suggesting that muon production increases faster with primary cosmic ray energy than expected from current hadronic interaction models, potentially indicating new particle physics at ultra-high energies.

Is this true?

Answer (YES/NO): NO